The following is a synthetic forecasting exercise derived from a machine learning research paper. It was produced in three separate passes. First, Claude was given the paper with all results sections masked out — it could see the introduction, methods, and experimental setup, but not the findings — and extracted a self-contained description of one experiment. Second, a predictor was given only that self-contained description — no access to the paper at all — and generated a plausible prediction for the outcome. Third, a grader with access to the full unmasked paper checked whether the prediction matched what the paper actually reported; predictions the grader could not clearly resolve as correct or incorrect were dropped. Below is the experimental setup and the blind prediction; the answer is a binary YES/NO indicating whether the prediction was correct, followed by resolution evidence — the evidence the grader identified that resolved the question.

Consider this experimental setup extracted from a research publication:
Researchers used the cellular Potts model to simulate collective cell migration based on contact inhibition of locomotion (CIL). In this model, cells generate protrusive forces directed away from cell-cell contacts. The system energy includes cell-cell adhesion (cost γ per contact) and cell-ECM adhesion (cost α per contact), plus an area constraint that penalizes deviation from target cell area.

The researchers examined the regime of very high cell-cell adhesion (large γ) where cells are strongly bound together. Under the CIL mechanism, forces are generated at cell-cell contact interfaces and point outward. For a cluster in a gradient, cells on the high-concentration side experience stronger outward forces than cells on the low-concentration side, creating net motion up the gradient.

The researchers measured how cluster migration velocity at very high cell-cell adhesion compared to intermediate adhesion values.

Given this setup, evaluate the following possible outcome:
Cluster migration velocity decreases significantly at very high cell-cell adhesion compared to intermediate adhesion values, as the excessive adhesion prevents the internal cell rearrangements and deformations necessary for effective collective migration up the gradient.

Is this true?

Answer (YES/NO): YES